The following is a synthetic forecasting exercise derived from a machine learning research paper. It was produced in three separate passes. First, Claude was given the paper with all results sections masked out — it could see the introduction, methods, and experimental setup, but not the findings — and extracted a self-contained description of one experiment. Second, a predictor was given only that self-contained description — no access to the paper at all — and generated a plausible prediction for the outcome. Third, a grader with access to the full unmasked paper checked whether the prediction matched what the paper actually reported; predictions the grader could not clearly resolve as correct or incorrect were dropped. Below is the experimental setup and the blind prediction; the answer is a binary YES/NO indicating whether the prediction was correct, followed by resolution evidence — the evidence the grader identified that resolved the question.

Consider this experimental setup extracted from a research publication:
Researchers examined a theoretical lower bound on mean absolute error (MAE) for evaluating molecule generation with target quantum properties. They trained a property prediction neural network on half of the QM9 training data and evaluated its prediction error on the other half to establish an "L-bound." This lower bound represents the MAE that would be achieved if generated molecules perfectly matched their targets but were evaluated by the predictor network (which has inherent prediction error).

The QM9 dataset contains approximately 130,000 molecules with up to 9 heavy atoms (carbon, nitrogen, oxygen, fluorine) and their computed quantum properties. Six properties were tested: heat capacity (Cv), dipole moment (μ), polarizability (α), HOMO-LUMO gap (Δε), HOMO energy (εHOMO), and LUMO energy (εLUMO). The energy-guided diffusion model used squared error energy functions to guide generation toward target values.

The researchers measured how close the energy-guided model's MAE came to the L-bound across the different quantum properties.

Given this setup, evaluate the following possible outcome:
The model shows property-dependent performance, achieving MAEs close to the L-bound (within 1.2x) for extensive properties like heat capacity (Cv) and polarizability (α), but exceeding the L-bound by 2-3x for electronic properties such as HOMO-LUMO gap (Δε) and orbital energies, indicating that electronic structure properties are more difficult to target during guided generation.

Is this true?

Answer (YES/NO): NO